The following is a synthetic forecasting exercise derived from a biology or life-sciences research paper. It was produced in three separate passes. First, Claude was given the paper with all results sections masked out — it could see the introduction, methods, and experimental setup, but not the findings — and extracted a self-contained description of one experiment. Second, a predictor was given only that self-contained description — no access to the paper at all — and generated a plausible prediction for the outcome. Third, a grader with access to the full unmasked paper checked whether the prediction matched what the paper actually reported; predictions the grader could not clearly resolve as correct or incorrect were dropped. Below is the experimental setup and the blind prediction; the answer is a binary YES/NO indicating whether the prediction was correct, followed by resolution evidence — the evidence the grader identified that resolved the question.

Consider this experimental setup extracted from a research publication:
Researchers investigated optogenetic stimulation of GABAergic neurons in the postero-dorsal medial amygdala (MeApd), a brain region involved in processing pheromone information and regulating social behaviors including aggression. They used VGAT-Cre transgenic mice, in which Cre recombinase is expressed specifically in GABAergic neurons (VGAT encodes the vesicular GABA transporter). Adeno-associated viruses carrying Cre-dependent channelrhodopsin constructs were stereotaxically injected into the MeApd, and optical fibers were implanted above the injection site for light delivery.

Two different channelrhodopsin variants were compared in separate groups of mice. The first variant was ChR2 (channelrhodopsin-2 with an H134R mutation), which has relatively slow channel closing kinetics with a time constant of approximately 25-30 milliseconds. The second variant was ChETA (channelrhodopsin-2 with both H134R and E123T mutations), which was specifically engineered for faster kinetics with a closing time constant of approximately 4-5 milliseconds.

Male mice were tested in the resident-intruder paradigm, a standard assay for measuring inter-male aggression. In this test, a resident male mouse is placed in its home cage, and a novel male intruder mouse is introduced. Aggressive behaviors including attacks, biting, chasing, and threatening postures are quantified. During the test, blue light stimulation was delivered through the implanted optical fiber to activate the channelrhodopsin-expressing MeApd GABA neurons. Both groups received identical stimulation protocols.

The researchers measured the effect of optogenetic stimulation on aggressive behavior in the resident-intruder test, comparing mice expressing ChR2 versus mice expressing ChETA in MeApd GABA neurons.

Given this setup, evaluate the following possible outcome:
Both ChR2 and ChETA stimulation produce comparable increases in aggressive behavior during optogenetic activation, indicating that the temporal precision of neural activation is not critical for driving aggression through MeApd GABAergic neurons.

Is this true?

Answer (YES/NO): NO